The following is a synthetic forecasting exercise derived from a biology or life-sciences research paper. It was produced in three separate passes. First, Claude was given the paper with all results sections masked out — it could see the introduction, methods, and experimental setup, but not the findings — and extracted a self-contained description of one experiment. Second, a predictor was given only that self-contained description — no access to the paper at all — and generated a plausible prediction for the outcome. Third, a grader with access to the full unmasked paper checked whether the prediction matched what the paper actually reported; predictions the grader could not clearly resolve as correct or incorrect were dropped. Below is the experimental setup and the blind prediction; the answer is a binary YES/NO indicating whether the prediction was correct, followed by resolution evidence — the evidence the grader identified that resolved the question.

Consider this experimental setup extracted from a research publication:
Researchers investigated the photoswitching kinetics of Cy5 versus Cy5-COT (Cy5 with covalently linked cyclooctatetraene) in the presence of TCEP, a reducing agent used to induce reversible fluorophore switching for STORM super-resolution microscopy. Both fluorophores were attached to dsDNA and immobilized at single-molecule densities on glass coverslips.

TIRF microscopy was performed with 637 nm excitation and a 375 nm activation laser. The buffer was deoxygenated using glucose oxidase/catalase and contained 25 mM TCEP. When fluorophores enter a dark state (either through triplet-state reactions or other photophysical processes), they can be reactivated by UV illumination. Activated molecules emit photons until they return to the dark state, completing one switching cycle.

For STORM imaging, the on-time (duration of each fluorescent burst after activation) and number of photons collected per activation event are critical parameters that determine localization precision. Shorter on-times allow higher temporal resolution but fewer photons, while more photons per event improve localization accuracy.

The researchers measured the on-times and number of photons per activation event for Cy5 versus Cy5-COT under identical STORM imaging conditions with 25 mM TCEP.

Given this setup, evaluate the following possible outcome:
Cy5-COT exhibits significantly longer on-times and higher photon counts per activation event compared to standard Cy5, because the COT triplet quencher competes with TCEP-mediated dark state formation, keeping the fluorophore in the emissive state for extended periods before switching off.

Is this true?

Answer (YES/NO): YES